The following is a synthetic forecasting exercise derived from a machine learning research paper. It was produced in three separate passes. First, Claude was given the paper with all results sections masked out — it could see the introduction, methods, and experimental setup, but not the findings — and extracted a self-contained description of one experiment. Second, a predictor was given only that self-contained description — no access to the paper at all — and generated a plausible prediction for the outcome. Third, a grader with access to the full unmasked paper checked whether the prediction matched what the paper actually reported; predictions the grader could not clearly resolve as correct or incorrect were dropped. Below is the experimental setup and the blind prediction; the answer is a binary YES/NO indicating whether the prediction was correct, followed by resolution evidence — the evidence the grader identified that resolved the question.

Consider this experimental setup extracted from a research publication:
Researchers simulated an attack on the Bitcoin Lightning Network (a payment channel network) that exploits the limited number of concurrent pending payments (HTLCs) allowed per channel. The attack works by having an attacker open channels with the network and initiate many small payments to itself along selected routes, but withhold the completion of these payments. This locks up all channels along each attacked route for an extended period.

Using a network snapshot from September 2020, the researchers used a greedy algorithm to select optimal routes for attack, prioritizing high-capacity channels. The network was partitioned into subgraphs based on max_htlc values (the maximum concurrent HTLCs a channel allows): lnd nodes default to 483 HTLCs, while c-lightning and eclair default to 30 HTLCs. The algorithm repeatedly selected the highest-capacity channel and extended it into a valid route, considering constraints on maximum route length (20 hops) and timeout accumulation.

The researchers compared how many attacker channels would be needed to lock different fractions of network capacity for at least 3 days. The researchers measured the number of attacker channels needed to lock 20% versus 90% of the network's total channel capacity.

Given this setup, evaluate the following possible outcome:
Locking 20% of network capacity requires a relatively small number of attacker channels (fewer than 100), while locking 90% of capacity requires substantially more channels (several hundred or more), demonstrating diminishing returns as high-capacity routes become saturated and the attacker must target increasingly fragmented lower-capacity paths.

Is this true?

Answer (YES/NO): YES